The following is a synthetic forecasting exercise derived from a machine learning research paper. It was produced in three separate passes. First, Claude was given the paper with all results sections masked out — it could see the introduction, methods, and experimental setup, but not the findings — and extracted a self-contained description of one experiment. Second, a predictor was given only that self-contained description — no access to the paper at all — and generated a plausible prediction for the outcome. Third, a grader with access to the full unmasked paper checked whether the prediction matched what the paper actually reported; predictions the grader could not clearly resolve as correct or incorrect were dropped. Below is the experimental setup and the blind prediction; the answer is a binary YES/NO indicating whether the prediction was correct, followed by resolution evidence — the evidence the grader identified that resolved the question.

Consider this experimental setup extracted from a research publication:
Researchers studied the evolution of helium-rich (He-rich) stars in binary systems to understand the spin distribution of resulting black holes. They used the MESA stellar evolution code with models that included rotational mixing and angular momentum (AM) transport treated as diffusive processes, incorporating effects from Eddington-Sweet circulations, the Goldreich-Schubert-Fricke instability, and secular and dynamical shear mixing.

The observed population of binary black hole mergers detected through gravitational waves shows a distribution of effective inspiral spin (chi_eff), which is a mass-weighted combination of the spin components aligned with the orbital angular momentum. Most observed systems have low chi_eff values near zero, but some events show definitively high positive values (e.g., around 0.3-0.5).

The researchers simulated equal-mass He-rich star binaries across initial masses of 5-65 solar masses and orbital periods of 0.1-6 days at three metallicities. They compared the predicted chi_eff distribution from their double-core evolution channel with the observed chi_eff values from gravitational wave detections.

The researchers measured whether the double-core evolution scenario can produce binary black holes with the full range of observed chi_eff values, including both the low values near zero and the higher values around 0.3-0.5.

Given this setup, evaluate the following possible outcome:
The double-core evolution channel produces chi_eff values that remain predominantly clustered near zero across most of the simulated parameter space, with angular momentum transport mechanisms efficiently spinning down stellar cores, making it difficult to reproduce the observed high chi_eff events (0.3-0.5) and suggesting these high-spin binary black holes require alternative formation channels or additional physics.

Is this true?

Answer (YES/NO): NO